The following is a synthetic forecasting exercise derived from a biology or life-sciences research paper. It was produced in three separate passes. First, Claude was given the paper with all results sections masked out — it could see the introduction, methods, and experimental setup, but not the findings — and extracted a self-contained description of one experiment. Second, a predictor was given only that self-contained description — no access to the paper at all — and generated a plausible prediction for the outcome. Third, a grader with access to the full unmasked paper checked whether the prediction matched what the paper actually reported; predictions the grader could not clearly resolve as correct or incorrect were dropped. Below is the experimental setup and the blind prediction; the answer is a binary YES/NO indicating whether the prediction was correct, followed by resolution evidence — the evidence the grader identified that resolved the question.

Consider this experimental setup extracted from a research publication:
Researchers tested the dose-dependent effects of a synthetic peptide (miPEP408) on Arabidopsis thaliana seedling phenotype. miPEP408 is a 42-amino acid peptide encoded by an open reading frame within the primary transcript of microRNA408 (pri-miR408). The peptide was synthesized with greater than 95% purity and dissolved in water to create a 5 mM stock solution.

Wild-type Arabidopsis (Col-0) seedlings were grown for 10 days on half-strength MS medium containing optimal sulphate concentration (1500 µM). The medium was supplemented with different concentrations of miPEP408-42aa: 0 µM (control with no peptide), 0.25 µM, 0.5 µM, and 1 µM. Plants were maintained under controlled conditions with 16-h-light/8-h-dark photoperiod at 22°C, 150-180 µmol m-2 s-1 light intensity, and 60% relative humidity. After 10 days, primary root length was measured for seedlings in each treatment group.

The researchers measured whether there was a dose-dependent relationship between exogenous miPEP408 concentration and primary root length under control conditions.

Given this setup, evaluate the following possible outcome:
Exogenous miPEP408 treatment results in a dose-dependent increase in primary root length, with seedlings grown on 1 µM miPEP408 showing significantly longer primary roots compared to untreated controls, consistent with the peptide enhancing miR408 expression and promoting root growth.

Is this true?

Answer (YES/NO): NO